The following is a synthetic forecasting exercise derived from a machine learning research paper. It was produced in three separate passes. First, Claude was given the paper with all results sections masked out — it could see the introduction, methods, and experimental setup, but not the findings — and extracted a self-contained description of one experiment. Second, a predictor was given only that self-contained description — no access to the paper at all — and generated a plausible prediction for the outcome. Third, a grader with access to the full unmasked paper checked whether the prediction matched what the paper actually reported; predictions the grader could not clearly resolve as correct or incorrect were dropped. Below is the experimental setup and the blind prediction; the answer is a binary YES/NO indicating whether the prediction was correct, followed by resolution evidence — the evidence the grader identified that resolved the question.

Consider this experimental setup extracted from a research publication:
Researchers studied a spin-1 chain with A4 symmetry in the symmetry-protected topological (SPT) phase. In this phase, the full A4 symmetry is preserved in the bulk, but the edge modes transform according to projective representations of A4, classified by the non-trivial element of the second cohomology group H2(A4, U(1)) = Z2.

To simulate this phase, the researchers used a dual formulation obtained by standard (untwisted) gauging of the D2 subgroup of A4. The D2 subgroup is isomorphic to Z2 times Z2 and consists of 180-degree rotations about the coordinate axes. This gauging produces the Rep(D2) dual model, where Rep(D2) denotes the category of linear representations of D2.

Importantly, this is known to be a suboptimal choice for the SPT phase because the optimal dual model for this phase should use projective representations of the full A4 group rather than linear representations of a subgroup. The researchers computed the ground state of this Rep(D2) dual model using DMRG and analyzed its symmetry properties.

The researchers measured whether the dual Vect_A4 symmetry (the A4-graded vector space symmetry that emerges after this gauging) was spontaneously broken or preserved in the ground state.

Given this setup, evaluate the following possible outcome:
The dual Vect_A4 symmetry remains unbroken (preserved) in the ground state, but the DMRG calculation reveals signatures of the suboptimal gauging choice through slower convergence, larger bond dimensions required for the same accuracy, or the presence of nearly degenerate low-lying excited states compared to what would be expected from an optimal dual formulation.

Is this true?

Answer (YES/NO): YES